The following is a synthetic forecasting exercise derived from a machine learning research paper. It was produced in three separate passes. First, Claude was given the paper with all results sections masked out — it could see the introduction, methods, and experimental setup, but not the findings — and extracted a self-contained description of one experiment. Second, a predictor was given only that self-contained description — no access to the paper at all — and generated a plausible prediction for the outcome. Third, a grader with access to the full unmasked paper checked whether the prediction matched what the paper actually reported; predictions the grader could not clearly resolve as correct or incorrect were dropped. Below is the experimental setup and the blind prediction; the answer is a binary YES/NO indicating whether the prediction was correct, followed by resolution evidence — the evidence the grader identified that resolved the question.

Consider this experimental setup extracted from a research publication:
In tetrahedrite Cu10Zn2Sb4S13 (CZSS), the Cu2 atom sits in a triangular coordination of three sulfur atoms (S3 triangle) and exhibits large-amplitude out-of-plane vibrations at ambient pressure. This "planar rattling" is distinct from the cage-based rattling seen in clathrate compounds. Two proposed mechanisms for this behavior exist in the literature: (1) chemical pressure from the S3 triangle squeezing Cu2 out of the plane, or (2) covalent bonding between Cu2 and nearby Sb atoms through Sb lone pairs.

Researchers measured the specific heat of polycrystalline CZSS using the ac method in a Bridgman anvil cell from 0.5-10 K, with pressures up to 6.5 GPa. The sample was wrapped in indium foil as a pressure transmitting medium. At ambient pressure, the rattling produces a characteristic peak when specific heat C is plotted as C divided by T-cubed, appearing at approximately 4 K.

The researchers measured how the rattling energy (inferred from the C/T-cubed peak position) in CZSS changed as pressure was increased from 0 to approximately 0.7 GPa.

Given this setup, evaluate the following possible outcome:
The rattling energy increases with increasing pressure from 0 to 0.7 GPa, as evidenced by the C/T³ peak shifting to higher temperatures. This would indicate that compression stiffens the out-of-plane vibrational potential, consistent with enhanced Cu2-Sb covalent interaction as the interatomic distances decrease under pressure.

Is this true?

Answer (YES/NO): NO